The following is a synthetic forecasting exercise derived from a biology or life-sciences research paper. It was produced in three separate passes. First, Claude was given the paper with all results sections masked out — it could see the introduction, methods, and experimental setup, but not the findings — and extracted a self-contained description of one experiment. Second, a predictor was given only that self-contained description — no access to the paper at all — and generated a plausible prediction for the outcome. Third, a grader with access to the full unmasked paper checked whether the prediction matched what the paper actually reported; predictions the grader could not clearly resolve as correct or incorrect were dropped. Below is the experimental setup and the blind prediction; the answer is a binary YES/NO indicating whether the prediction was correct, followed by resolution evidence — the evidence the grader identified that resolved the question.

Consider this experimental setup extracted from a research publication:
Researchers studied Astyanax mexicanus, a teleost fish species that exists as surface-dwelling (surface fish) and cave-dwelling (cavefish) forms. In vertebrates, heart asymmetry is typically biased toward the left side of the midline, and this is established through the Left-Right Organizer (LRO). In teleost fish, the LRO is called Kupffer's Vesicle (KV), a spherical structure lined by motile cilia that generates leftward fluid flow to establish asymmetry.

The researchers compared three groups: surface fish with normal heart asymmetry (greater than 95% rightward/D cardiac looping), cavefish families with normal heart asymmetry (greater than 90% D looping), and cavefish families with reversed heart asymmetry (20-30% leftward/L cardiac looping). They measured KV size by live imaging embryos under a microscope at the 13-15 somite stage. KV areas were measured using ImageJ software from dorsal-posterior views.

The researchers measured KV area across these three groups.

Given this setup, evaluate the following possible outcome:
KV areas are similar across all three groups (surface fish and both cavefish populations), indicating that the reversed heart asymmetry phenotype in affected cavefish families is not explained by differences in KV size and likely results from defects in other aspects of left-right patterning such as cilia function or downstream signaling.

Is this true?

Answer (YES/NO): NO